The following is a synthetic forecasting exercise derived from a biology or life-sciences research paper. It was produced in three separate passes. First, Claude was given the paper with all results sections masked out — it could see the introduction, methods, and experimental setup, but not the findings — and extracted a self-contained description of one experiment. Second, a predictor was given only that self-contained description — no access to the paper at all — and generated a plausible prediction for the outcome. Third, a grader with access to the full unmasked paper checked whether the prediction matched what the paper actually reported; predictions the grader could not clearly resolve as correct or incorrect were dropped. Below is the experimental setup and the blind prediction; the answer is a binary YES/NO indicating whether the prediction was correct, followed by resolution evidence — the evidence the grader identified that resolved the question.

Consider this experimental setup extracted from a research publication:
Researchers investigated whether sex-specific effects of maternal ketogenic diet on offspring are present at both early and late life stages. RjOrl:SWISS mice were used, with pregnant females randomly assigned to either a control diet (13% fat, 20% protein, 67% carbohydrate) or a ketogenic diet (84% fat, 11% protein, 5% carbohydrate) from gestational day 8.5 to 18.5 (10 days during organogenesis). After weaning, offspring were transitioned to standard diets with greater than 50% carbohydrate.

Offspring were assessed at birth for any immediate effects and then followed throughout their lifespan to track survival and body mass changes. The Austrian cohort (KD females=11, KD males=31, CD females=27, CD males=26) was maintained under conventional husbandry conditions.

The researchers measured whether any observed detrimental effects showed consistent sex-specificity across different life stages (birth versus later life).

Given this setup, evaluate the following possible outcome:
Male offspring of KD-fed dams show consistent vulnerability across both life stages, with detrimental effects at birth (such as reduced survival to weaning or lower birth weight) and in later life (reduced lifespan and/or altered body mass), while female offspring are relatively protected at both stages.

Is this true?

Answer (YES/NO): NO